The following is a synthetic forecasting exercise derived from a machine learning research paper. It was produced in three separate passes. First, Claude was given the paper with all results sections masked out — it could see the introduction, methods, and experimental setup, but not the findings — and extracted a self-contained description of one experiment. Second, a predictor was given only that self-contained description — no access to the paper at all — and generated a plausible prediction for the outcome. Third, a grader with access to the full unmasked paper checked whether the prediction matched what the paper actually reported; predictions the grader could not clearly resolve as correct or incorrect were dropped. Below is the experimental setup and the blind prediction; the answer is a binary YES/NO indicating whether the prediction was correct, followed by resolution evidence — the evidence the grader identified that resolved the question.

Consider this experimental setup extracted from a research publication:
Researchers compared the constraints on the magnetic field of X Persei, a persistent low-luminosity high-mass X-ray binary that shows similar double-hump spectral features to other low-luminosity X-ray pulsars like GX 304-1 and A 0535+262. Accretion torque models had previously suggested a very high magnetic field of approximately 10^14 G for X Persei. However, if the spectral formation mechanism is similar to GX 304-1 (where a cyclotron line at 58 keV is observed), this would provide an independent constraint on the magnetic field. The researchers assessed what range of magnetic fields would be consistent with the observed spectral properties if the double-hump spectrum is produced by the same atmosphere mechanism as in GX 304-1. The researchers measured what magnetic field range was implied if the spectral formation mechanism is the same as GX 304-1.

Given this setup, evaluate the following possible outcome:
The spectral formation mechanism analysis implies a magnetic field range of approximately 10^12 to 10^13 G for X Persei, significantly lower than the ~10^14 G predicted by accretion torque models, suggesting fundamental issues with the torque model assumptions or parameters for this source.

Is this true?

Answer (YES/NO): NO